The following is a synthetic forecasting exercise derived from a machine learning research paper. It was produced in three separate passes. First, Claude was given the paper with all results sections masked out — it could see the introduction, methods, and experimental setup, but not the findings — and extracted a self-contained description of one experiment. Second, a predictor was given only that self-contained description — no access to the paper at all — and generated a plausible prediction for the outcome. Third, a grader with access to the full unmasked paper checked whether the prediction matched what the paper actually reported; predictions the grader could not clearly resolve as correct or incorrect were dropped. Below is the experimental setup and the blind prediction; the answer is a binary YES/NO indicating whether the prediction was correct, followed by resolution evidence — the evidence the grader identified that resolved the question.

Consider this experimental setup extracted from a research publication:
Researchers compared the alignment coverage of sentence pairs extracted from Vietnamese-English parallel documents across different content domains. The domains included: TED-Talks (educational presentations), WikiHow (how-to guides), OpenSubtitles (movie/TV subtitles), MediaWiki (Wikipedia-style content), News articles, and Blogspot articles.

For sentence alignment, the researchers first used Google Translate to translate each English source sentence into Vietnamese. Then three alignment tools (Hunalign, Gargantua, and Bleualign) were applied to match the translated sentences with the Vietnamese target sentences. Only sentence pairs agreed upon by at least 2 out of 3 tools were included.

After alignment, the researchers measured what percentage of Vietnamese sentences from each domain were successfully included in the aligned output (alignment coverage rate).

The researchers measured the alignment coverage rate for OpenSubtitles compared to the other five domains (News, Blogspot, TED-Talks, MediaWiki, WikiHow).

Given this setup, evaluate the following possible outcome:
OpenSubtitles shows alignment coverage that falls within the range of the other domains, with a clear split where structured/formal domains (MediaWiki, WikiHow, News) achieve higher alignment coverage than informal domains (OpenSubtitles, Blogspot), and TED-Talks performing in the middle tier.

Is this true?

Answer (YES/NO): NO